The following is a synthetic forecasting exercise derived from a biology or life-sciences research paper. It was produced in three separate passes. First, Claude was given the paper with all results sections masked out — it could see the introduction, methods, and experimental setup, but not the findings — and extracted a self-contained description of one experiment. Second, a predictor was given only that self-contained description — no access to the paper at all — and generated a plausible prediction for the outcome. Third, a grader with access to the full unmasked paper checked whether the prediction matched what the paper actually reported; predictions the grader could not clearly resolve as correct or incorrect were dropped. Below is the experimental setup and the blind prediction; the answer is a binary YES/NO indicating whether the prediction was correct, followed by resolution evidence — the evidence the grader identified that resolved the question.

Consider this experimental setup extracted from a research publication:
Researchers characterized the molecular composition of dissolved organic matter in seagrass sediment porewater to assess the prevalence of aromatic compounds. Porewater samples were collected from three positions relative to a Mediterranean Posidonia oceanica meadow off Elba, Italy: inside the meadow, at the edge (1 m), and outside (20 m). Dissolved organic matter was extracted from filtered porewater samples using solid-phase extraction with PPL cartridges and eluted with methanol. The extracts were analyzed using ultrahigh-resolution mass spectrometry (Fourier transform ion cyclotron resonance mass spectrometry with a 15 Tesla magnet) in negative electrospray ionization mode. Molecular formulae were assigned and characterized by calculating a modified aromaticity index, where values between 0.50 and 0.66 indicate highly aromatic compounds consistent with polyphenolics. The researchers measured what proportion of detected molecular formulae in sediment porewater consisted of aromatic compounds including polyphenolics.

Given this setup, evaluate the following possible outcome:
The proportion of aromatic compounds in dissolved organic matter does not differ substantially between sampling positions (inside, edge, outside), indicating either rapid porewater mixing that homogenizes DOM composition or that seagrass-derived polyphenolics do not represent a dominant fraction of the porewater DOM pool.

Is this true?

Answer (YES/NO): NO